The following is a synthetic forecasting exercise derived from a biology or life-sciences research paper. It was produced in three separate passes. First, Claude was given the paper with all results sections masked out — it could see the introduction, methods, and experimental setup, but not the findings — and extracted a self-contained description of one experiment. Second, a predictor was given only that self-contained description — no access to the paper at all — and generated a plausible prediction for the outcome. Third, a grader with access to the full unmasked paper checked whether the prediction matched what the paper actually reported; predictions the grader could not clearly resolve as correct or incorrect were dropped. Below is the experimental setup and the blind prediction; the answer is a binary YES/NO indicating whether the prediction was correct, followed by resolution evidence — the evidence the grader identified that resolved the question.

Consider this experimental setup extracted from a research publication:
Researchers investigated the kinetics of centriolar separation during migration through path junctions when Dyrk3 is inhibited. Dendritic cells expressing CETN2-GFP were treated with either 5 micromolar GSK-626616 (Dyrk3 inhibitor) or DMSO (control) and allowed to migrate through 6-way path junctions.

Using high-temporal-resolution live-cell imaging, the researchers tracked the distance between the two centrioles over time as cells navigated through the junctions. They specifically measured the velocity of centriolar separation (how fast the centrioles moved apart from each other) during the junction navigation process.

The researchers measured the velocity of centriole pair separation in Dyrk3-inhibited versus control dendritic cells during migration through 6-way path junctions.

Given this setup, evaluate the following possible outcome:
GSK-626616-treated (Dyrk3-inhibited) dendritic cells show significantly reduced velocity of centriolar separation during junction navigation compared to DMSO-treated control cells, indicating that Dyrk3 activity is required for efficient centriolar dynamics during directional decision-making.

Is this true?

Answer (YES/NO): NO